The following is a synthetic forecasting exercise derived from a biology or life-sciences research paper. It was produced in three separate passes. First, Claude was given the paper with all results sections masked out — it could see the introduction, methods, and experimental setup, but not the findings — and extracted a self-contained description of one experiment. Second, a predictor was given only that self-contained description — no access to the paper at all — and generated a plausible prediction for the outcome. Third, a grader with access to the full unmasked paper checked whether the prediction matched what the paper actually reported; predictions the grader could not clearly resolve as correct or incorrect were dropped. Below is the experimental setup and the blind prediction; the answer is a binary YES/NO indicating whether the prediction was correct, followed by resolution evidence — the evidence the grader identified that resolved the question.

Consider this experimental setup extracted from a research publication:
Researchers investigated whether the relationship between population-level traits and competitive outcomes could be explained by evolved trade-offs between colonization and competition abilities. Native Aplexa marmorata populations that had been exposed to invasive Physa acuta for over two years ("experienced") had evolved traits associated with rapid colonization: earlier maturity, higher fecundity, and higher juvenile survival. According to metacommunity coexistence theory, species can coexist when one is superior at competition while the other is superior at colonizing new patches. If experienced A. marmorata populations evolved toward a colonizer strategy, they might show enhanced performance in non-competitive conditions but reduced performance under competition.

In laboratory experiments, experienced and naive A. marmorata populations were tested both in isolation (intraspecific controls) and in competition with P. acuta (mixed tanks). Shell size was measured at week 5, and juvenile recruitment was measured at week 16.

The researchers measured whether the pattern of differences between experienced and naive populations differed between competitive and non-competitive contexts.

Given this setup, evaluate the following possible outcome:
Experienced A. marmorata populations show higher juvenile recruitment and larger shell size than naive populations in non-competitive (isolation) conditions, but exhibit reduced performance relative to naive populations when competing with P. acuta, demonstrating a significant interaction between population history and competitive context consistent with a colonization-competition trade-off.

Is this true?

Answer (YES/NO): NO